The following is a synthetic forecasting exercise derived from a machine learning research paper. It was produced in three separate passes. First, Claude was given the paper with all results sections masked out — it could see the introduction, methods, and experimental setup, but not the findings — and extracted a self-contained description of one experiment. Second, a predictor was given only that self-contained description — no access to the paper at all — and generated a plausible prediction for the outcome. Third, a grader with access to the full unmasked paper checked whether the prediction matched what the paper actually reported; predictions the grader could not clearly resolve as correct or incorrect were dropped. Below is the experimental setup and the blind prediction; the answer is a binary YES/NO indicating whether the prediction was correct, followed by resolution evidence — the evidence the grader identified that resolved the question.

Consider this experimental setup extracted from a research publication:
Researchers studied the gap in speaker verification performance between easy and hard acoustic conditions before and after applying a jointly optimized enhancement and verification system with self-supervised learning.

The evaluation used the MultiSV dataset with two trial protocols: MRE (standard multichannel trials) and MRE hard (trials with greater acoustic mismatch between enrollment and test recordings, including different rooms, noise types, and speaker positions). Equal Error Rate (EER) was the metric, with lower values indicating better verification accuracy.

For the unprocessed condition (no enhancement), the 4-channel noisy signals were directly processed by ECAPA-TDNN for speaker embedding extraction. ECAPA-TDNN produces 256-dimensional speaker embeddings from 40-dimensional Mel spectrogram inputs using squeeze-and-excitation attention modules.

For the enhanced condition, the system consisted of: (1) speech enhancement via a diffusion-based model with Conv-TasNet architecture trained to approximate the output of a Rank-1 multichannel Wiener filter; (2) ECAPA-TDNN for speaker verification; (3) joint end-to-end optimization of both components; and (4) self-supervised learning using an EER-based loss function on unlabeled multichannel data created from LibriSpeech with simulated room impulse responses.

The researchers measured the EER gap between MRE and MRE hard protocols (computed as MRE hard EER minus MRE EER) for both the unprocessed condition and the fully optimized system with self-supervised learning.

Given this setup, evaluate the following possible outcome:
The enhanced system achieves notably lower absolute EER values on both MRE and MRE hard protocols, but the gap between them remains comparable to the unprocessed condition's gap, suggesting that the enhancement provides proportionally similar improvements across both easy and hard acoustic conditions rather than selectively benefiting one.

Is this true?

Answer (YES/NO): NO